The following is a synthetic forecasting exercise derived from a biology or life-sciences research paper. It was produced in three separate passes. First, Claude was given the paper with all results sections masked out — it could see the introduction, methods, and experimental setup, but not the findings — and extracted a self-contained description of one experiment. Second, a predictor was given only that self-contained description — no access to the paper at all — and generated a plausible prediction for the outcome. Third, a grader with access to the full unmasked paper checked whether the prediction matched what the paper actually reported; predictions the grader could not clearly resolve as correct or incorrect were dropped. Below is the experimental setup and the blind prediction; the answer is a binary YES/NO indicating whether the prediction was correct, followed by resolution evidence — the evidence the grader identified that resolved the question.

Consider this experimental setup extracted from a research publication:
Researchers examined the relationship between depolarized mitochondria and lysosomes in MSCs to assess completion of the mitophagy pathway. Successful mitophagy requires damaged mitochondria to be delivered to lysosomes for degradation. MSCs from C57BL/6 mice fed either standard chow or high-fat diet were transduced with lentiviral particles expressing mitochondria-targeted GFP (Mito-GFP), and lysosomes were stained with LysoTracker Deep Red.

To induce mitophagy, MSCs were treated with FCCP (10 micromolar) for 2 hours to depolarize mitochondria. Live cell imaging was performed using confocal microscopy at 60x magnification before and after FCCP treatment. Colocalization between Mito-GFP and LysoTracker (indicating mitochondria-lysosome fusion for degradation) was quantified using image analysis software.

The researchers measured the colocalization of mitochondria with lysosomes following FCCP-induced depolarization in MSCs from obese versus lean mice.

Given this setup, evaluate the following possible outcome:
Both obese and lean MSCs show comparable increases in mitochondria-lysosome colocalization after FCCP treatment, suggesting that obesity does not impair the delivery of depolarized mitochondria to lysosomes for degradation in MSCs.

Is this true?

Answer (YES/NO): NO